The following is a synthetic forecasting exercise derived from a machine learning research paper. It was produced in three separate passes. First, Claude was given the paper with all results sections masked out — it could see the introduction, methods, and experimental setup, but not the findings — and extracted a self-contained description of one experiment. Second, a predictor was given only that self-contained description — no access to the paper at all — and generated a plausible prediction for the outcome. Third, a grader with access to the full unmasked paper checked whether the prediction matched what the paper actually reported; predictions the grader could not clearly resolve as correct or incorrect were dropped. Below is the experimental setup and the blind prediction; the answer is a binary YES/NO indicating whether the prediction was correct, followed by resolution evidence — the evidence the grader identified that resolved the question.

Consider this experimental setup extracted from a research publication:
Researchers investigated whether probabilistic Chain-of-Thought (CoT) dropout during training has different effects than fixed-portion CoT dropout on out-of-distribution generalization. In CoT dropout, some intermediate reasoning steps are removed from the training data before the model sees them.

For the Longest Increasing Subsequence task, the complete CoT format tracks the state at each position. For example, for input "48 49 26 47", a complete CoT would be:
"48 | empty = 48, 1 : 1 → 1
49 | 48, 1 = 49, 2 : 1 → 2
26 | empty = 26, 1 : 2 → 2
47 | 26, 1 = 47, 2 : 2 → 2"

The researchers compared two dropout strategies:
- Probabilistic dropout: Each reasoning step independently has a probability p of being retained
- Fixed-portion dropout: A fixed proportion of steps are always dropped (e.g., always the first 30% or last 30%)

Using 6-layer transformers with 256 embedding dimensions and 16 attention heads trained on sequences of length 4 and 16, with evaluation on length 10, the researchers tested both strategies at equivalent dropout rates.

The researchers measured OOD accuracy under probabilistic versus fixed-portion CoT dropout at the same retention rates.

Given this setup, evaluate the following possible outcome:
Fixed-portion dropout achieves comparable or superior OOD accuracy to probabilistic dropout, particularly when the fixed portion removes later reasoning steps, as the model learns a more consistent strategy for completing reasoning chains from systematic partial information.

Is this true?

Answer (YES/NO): NO